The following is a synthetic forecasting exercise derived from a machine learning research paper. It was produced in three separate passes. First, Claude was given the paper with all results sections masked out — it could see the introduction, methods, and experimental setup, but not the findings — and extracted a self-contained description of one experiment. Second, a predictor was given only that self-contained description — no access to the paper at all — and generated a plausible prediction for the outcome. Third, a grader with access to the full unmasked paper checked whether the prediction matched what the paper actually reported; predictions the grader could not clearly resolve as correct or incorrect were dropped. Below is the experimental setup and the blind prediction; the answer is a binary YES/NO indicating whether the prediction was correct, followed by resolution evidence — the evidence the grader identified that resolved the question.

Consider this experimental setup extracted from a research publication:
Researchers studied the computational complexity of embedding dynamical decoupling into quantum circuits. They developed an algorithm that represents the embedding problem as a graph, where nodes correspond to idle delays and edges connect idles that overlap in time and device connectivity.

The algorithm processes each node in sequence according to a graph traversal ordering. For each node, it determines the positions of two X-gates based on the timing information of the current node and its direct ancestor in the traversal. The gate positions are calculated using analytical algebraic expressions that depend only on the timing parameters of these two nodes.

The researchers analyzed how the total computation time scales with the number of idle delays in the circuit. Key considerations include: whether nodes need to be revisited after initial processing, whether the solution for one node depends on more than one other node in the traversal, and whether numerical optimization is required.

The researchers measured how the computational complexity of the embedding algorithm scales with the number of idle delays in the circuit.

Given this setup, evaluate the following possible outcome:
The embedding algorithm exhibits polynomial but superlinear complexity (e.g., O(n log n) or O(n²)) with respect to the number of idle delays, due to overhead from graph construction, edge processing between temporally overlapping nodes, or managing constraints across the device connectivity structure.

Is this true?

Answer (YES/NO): NO